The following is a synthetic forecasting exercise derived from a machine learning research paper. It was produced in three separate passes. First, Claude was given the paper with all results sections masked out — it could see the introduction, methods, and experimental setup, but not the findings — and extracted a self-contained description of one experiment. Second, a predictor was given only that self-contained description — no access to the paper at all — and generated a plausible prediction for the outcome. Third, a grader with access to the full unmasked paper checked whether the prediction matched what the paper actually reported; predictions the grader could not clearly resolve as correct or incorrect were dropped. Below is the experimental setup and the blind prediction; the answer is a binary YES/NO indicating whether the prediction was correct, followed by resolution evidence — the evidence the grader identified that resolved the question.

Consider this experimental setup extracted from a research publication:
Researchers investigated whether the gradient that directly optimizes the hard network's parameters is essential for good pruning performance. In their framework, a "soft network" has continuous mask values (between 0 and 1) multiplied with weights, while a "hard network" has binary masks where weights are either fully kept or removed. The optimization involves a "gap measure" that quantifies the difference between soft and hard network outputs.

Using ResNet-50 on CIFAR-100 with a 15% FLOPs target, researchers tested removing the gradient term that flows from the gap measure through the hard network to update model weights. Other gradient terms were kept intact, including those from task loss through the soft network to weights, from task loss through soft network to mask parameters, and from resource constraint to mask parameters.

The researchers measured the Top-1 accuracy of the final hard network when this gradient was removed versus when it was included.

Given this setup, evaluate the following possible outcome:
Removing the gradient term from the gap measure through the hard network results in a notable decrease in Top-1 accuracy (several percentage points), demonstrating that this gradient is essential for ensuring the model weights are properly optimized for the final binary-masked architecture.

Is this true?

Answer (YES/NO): NO